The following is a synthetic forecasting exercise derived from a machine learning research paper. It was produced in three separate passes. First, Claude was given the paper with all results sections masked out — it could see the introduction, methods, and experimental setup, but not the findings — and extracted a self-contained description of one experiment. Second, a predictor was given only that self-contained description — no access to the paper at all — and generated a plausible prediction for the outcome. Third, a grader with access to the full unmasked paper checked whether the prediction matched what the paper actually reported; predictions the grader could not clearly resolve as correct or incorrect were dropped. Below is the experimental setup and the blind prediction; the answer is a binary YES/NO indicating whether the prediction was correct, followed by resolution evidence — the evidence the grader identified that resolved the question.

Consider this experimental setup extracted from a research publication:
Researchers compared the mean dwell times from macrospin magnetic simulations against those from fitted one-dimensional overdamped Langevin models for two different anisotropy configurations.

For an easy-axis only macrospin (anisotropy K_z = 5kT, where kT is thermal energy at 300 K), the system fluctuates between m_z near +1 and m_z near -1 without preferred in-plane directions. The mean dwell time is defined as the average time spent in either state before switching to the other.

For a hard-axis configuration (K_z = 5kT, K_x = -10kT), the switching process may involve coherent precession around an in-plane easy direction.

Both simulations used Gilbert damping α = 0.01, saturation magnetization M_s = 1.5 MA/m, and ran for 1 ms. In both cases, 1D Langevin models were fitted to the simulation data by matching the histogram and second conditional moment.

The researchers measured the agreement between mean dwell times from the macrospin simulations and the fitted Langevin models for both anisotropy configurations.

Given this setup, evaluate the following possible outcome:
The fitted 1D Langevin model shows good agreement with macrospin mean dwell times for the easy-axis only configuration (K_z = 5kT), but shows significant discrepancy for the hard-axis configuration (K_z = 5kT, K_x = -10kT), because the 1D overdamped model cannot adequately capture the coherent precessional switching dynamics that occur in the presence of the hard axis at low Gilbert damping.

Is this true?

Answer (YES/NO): NO